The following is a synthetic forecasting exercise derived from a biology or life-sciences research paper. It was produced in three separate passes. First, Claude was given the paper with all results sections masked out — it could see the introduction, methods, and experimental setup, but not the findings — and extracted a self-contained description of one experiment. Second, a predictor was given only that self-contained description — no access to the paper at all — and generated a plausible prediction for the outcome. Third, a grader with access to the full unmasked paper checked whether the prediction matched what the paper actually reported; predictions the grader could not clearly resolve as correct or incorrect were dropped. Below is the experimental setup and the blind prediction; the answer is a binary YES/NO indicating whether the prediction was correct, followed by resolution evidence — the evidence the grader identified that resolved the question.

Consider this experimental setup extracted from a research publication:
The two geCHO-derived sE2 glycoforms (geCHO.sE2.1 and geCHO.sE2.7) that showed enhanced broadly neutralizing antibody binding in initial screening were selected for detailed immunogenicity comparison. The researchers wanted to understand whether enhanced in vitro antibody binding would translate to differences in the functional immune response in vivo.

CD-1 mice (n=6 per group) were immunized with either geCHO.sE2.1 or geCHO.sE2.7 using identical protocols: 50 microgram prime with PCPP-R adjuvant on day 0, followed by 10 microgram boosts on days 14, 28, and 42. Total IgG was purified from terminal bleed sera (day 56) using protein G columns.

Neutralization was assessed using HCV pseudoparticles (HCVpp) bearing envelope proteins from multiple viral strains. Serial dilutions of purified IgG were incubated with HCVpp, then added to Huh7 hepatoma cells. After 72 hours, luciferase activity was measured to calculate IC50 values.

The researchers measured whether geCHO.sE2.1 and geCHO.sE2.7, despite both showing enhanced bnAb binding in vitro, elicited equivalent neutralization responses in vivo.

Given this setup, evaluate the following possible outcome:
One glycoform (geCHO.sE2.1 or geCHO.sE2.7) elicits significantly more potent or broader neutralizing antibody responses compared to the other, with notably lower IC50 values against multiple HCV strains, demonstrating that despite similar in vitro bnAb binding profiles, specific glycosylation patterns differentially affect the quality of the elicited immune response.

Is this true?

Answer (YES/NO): YES